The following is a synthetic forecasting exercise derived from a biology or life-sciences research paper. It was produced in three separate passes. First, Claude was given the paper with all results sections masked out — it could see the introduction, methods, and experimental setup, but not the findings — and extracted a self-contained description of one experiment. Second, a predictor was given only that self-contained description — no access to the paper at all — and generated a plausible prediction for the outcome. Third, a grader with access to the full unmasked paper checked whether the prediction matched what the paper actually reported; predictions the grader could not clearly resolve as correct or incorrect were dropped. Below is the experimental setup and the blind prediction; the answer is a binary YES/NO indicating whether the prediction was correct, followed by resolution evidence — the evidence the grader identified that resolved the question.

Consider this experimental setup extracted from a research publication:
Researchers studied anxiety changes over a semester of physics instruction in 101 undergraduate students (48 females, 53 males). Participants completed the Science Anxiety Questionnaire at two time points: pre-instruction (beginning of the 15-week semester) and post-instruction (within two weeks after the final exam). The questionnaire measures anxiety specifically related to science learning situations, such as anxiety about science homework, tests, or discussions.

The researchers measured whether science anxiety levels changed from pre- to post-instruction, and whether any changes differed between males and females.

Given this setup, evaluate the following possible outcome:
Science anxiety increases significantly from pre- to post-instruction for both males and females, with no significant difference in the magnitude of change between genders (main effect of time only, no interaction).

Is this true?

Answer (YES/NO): YES